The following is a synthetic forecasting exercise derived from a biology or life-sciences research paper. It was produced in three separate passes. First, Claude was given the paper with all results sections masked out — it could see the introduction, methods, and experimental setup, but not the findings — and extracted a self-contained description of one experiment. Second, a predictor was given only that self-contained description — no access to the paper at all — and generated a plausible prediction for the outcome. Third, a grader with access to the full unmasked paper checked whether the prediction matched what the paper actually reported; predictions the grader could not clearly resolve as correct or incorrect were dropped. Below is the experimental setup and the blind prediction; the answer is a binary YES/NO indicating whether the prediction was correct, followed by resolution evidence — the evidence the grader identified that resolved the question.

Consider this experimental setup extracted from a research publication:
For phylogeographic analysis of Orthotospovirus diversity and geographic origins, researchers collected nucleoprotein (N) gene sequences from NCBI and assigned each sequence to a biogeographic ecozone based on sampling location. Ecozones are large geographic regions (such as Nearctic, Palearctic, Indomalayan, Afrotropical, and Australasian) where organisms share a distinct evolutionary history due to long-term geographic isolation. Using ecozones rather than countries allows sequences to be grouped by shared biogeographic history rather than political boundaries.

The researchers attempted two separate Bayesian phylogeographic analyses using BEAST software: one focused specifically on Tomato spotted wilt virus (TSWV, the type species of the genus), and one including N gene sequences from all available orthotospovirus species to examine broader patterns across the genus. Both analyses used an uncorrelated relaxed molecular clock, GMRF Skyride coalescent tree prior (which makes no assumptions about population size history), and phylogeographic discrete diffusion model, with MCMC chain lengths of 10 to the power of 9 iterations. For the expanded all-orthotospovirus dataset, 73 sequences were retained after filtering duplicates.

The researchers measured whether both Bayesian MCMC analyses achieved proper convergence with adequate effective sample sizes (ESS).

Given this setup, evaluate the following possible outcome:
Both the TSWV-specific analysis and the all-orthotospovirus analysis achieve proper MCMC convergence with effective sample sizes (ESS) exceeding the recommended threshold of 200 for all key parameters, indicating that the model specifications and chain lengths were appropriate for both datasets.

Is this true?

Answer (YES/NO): YES